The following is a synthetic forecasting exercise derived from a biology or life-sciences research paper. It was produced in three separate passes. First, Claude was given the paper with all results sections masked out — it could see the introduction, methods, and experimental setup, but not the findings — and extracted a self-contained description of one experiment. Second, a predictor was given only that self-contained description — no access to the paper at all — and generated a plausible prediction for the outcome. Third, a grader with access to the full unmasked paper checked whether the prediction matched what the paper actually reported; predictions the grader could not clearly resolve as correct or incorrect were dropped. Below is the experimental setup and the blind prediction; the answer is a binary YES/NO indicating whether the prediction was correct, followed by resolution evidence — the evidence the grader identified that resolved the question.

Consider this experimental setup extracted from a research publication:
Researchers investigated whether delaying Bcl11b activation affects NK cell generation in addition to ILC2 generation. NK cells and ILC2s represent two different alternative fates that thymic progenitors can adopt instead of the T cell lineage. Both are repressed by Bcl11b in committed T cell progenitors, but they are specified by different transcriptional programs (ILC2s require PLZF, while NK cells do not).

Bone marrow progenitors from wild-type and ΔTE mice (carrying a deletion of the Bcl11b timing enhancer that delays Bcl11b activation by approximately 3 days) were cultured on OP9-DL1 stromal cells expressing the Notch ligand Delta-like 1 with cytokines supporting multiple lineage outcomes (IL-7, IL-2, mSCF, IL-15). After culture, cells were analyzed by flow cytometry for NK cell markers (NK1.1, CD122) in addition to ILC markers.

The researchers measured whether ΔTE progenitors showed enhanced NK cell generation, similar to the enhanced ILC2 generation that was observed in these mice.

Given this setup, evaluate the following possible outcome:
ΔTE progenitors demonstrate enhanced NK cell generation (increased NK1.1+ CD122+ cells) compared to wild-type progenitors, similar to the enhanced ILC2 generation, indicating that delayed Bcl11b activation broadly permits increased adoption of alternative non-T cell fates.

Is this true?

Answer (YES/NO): YES